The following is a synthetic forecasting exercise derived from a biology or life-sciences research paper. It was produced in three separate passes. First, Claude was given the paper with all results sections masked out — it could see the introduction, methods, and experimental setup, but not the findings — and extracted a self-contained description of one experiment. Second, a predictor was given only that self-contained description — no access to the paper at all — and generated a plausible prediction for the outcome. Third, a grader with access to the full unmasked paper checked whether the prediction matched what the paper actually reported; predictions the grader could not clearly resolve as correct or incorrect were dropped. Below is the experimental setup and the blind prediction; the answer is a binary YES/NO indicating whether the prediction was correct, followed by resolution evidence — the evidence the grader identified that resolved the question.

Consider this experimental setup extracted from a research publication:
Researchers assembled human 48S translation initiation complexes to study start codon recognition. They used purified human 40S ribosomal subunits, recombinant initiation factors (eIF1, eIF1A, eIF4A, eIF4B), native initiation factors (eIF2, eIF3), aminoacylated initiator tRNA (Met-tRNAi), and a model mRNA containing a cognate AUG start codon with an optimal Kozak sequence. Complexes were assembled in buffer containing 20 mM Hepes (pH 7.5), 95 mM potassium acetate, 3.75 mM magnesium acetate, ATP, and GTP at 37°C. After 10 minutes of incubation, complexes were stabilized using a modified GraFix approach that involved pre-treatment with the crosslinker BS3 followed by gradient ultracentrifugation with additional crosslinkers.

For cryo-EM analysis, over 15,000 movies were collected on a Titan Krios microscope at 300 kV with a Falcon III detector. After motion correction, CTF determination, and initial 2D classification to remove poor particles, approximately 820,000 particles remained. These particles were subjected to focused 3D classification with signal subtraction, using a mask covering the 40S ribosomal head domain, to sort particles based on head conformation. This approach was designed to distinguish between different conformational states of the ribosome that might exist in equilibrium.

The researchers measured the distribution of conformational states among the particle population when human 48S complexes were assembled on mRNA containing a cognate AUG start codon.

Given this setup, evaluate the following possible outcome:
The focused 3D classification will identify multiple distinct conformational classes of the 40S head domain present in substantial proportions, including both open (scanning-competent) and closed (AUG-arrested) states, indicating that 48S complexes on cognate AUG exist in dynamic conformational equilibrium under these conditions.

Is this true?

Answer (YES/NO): NO